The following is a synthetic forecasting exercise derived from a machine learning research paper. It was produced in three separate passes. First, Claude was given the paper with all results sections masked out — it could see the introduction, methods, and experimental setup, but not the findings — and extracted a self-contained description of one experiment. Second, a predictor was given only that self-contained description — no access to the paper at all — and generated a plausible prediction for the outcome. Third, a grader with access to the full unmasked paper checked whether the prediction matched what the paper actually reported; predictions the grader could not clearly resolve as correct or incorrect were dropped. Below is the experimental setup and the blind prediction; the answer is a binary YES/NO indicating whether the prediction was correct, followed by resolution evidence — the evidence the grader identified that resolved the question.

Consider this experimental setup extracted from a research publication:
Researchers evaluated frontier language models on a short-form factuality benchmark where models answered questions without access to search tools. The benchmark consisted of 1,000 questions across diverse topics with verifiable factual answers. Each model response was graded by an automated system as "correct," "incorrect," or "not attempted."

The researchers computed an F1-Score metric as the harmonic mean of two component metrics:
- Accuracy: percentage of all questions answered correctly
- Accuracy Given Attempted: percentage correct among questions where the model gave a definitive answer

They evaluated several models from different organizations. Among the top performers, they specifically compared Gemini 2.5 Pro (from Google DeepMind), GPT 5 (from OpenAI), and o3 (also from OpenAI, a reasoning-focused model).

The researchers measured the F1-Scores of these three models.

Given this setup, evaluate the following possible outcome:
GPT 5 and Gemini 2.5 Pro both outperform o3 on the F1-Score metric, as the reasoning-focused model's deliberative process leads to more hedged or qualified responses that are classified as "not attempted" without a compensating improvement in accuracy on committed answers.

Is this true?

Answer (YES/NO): NO